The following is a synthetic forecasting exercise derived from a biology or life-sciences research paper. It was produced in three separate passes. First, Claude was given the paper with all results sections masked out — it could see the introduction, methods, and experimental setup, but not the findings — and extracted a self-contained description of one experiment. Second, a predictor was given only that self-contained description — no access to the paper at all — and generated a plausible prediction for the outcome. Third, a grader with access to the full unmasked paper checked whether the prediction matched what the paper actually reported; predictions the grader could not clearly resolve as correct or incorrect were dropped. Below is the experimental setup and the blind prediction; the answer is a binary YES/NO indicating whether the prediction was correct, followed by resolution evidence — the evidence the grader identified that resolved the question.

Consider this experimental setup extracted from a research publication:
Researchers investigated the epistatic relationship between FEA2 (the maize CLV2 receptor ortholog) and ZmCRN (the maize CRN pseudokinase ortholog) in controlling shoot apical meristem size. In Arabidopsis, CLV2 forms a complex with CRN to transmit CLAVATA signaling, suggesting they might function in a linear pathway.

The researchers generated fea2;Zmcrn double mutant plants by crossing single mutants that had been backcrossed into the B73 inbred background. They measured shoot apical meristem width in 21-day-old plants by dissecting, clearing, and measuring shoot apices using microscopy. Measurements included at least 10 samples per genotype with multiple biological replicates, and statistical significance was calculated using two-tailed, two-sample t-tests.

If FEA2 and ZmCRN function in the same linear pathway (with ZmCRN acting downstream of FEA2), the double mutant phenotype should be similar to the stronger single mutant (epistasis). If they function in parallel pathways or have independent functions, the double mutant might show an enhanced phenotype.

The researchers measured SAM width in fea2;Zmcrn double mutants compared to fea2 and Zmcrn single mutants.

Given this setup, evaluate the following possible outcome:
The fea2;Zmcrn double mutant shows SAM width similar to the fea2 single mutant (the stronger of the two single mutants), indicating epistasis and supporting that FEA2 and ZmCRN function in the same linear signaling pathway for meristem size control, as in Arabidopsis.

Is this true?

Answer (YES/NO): YES